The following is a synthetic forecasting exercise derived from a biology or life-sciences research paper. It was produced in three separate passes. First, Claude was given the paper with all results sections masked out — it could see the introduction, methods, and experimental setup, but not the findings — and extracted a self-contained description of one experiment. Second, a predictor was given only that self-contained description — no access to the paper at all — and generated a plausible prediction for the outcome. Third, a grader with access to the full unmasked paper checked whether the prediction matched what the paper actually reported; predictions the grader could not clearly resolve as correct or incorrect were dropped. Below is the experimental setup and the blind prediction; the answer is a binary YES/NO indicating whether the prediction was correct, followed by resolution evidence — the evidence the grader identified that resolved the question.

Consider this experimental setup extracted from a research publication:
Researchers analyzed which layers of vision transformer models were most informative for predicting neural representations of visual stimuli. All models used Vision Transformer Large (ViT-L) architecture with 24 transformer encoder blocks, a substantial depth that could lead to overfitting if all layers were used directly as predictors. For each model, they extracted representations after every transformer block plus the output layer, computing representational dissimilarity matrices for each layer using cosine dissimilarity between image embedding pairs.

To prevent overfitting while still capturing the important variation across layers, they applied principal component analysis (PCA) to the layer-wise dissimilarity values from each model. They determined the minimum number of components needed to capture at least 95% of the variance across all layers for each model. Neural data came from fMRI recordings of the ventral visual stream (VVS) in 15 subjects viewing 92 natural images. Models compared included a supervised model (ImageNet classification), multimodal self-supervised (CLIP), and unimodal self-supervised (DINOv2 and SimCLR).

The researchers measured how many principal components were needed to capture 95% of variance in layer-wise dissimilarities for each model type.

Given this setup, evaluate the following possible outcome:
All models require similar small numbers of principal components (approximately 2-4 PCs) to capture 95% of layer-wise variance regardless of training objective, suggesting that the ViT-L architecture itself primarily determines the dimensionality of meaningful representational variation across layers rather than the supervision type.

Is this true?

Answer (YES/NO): NO